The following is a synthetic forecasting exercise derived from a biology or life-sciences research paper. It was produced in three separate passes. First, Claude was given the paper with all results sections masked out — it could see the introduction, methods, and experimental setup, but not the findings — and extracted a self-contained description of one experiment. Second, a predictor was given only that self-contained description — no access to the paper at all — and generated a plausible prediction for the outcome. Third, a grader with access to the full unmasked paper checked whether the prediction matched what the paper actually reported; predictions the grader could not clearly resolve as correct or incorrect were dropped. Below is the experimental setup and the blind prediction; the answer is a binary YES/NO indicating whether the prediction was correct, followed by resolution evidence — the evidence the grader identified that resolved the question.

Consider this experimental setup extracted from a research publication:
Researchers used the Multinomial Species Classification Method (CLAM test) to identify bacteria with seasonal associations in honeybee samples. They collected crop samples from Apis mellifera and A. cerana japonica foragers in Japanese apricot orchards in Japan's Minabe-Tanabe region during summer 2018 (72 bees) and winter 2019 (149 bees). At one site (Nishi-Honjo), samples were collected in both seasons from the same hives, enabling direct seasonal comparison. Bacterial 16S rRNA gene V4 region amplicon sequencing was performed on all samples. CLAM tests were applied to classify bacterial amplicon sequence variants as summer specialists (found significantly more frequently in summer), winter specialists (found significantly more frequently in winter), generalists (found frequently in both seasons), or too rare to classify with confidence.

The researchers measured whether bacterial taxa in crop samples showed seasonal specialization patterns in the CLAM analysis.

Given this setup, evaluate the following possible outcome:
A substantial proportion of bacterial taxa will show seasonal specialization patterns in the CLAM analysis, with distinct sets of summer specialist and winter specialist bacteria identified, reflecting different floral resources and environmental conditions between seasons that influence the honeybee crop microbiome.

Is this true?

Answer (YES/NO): NO